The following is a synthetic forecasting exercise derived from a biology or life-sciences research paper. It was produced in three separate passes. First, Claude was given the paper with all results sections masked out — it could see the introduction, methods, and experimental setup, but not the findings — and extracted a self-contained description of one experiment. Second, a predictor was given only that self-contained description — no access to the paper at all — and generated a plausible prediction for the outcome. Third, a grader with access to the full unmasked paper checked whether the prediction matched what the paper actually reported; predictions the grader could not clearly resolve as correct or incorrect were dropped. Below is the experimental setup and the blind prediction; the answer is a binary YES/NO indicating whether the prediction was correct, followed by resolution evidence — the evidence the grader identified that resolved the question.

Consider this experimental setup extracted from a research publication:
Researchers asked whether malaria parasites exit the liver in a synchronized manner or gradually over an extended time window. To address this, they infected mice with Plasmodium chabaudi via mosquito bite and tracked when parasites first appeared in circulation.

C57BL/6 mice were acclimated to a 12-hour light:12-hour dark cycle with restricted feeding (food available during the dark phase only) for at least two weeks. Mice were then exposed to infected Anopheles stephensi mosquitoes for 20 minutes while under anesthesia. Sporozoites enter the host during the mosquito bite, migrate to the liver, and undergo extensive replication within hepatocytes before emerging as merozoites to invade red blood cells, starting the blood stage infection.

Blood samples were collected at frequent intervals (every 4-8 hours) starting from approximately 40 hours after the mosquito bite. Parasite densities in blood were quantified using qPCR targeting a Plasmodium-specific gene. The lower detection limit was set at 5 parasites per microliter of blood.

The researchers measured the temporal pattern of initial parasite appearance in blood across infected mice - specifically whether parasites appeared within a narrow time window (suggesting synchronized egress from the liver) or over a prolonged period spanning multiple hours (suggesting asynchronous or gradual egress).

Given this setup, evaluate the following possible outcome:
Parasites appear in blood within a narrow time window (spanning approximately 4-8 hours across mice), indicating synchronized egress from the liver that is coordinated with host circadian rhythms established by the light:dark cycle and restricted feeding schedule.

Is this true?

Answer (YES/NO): YES